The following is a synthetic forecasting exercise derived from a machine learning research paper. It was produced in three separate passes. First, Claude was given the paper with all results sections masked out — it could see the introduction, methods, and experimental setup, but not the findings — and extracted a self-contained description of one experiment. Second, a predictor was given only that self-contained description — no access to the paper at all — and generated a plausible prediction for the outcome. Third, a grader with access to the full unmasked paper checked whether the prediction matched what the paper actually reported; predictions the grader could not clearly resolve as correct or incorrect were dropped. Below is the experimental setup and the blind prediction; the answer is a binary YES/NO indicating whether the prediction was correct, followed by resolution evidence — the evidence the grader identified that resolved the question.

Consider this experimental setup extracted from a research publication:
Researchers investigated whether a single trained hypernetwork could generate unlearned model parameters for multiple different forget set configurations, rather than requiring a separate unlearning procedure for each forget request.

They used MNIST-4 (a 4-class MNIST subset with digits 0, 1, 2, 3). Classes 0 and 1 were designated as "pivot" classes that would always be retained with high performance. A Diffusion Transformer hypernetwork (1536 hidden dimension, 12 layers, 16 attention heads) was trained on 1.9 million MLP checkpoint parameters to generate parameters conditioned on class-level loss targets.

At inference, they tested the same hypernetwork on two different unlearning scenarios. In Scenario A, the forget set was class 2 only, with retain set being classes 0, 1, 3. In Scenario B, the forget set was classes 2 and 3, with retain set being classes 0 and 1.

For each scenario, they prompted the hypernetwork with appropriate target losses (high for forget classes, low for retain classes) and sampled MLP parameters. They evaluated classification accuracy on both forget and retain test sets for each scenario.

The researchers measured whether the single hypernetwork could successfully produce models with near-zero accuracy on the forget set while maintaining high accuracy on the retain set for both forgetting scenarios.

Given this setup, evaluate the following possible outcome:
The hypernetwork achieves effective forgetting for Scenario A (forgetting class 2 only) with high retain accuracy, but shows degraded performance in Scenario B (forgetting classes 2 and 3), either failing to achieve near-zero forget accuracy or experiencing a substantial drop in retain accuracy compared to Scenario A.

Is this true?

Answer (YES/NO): NO